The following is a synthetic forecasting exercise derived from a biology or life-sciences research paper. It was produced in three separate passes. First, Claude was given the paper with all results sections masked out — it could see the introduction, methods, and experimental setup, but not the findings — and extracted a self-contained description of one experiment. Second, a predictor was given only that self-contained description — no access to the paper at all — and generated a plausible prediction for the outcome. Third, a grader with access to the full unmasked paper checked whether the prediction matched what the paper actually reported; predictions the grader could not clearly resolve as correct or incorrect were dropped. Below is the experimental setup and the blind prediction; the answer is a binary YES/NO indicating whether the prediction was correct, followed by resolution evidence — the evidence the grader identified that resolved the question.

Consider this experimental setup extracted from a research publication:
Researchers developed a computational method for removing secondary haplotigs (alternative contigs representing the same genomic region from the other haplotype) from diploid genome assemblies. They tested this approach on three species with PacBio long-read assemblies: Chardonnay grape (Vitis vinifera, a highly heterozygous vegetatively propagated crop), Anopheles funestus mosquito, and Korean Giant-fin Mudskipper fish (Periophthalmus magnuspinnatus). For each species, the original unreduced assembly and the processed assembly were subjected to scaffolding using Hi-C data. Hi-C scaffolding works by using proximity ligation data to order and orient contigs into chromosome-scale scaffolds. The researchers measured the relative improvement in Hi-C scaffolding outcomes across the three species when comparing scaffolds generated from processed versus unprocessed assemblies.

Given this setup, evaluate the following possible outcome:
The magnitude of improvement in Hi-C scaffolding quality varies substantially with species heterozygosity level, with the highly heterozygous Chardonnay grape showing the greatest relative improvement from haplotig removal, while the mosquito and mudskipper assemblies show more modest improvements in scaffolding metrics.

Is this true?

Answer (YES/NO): NO